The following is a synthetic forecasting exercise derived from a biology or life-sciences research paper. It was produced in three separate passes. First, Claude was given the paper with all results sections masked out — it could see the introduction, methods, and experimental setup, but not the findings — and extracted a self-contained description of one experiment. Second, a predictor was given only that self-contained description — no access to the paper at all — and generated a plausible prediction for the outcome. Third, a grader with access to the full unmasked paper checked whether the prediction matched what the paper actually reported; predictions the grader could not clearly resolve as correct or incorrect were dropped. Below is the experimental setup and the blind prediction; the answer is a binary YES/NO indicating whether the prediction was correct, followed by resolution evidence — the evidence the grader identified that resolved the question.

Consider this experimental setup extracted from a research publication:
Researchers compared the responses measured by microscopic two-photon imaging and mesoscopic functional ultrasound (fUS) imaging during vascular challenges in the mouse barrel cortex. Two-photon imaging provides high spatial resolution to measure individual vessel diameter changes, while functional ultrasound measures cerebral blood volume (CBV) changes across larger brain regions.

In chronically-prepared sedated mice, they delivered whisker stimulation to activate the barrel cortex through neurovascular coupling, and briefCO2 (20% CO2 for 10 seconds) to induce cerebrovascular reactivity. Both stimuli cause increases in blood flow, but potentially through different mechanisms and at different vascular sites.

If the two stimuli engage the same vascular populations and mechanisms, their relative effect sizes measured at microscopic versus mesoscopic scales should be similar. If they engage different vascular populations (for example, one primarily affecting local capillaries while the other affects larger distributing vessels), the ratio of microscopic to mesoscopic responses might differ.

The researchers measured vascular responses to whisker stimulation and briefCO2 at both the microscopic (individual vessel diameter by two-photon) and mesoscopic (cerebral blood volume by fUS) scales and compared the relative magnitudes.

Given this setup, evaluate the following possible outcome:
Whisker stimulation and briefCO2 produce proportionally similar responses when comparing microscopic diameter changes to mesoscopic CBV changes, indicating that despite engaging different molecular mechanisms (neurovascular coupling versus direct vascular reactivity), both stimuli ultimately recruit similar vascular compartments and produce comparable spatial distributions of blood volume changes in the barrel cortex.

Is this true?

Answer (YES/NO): NO